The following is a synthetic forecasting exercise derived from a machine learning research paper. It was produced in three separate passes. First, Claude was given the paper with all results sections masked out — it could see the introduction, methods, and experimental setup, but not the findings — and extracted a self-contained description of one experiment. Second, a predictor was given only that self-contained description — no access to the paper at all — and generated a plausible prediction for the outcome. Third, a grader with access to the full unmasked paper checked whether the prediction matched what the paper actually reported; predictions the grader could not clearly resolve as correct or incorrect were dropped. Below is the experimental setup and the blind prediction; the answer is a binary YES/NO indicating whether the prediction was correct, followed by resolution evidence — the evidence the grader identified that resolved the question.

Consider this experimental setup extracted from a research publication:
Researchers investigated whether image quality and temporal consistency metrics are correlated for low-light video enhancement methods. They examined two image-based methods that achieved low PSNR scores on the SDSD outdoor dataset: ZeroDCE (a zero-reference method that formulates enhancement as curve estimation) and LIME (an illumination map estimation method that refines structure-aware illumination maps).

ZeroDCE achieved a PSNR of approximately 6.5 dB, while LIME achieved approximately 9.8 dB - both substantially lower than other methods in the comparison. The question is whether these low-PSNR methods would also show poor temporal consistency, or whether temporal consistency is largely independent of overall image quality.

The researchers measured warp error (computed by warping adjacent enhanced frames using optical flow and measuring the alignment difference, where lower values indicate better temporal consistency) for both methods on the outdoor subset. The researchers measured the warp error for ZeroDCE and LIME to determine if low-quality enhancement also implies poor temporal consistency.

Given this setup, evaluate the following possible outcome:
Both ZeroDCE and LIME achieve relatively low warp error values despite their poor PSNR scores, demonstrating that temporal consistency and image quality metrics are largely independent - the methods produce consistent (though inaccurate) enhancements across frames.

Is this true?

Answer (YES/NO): NO